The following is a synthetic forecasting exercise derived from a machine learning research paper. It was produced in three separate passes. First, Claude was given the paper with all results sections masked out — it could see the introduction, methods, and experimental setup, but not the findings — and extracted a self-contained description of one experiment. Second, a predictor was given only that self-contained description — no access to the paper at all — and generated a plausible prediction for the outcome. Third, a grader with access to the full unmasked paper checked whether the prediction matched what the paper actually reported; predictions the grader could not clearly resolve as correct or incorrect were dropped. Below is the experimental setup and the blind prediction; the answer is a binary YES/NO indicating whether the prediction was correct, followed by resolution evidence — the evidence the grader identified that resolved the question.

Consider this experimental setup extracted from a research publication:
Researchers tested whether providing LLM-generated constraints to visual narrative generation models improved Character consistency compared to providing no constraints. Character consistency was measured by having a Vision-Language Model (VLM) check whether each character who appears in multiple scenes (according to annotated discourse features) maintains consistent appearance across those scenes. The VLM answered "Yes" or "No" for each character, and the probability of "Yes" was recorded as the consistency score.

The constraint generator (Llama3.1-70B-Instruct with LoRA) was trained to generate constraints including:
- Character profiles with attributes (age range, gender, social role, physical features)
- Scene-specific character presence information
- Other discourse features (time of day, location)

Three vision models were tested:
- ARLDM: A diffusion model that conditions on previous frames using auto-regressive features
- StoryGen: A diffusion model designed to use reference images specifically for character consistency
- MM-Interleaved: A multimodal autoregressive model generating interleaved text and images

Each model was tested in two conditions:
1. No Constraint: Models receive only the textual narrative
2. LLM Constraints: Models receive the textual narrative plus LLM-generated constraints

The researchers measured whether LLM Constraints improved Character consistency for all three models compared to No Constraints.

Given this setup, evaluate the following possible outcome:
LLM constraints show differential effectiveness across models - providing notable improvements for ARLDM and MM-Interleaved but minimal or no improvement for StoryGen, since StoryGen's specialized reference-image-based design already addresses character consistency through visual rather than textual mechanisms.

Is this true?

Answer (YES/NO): NO